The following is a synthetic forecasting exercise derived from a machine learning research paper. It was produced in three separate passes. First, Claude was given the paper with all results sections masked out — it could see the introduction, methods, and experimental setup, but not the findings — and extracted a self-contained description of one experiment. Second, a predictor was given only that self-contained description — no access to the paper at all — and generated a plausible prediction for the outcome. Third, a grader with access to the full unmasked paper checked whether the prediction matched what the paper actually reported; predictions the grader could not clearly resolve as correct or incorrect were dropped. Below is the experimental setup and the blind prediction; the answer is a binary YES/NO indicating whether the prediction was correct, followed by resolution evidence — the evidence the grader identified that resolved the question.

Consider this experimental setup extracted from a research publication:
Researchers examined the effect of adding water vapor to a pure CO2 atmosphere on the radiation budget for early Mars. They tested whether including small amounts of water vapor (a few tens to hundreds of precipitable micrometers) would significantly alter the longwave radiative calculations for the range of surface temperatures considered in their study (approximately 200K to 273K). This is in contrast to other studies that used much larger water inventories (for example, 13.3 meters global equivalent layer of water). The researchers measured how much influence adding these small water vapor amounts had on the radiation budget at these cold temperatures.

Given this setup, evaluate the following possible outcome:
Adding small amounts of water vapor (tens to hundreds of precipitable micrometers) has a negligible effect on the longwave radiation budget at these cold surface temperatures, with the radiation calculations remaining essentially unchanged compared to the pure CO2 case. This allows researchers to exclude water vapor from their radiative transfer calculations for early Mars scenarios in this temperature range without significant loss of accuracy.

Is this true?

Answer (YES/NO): YES